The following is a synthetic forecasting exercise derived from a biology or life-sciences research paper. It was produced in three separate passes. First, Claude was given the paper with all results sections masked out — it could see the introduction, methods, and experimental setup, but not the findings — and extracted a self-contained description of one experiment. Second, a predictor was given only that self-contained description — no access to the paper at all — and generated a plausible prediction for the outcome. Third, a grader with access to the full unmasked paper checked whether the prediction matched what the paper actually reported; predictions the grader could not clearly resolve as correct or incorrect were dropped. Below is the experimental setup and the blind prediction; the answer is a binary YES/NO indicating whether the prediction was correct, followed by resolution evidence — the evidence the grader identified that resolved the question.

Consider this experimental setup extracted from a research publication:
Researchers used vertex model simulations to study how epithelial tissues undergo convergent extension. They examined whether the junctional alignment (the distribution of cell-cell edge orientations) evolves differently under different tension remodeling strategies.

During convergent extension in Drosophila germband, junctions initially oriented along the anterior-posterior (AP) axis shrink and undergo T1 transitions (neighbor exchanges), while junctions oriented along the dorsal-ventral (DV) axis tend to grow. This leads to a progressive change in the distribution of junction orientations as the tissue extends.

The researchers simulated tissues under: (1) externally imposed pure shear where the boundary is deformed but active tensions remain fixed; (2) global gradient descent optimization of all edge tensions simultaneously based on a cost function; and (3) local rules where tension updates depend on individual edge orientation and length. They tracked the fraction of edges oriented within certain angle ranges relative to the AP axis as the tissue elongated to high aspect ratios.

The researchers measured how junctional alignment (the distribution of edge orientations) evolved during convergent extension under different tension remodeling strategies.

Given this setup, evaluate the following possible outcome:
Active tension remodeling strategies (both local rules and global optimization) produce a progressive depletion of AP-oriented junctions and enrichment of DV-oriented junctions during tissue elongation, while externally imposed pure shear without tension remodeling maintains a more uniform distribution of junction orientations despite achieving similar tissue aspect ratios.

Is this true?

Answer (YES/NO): NO